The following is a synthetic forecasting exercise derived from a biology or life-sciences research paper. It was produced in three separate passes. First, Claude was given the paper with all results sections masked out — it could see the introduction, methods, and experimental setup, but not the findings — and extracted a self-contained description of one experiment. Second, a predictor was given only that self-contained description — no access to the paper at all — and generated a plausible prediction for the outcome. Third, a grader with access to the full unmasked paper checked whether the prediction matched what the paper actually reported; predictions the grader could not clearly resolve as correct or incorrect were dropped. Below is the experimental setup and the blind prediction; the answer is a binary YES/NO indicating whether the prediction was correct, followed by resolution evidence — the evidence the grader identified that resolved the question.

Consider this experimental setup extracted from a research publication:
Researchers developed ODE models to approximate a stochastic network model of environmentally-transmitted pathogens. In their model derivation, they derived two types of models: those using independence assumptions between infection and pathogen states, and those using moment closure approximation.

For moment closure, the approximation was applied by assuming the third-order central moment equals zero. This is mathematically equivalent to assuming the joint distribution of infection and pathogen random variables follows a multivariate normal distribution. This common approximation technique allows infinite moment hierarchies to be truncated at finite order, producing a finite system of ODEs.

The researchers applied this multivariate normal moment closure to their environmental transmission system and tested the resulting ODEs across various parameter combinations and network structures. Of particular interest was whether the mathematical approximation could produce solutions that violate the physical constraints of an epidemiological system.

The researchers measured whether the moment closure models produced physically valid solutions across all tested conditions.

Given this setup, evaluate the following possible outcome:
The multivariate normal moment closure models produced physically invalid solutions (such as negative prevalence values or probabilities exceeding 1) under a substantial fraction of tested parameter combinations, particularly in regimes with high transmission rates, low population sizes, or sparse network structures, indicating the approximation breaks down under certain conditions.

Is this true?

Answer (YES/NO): NO